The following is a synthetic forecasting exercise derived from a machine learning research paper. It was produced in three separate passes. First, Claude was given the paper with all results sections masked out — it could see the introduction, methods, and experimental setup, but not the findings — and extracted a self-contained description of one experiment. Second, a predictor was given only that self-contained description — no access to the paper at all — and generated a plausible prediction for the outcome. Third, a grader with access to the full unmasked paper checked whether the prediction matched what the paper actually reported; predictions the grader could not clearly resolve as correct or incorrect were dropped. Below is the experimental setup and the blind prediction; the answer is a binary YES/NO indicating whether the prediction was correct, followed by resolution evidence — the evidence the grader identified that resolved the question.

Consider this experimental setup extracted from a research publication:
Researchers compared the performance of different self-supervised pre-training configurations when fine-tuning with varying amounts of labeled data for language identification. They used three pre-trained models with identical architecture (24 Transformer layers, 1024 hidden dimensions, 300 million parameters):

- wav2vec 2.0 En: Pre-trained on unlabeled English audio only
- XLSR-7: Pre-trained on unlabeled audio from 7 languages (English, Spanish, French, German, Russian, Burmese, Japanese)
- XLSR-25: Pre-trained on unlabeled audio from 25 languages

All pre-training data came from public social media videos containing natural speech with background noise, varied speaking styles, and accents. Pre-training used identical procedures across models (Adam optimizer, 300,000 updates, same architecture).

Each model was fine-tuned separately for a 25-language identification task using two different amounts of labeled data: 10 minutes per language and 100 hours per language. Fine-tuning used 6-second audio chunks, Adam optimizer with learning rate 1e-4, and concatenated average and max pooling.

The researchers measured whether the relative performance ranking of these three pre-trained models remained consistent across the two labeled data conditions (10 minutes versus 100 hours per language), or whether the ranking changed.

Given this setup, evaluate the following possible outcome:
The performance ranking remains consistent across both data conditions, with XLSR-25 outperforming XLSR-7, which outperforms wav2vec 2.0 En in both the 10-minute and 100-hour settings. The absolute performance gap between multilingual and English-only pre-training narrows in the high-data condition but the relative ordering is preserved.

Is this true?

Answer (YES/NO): NO